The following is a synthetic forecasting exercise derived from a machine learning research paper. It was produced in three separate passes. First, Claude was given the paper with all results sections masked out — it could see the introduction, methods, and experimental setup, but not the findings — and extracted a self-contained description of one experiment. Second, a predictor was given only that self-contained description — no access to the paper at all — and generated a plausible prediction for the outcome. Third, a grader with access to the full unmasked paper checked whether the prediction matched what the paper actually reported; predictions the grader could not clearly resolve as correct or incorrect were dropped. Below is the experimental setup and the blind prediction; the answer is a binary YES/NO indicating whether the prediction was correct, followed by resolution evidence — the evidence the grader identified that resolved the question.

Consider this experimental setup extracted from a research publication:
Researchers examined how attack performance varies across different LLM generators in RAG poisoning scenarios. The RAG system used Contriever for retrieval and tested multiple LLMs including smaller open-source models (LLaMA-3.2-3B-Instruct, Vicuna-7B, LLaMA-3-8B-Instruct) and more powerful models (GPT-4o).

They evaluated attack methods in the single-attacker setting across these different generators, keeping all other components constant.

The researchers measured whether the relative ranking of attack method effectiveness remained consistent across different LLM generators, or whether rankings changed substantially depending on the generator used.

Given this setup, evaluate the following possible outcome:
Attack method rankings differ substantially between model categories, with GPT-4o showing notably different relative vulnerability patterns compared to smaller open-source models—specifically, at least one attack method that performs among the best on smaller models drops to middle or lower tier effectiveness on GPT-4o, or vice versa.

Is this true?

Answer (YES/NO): NO